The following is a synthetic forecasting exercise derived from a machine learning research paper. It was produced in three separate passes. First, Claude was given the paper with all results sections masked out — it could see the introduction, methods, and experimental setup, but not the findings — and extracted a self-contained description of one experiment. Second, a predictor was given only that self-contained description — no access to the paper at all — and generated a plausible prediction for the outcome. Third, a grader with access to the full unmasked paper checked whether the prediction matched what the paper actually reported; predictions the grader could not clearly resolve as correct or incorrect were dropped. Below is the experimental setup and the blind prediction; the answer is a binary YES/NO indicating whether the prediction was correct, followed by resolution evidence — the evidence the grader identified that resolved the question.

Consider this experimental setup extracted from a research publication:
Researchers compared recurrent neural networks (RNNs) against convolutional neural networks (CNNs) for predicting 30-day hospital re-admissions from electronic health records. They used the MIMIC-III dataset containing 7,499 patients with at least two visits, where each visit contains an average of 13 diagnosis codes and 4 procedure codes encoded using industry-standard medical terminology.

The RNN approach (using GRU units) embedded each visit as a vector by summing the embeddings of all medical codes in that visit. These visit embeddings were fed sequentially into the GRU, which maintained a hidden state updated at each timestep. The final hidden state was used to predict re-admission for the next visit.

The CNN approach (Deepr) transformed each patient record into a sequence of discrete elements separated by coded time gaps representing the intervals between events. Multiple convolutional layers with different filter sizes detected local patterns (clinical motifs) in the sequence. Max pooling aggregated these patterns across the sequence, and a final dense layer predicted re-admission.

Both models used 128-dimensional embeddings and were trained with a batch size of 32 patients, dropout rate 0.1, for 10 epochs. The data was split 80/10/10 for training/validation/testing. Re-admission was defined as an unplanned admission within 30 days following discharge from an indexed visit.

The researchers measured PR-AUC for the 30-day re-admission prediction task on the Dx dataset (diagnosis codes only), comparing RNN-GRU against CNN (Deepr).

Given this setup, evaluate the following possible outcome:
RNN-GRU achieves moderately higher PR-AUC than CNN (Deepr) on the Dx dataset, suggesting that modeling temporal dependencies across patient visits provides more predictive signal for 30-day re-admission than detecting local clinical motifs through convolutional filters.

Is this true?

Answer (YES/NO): NO